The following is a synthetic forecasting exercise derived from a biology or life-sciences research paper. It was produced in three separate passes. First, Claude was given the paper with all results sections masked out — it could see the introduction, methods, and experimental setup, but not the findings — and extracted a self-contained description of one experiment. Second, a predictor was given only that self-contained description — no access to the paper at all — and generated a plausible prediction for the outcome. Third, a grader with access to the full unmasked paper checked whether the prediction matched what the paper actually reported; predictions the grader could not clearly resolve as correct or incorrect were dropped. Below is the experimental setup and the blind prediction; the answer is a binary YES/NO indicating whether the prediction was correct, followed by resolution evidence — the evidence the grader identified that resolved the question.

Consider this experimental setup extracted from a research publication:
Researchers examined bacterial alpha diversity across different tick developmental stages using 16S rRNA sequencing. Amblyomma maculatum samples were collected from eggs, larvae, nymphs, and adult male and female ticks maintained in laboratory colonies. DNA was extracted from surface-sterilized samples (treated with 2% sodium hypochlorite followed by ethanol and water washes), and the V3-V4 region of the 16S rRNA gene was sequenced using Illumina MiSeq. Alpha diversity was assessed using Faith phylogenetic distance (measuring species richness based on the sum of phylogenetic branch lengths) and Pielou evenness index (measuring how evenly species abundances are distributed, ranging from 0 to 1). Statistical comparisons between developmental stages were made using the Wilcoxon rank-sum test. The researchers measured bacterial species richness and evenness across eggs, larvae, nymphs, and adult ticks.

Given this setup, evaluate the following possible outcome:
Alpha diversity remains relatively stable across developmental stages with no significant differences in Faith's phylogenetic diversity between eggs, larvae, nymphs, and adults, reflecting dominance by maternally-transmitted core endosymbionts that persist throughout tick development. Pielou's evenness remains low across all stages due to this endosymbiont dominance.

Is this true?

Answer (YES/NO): NO